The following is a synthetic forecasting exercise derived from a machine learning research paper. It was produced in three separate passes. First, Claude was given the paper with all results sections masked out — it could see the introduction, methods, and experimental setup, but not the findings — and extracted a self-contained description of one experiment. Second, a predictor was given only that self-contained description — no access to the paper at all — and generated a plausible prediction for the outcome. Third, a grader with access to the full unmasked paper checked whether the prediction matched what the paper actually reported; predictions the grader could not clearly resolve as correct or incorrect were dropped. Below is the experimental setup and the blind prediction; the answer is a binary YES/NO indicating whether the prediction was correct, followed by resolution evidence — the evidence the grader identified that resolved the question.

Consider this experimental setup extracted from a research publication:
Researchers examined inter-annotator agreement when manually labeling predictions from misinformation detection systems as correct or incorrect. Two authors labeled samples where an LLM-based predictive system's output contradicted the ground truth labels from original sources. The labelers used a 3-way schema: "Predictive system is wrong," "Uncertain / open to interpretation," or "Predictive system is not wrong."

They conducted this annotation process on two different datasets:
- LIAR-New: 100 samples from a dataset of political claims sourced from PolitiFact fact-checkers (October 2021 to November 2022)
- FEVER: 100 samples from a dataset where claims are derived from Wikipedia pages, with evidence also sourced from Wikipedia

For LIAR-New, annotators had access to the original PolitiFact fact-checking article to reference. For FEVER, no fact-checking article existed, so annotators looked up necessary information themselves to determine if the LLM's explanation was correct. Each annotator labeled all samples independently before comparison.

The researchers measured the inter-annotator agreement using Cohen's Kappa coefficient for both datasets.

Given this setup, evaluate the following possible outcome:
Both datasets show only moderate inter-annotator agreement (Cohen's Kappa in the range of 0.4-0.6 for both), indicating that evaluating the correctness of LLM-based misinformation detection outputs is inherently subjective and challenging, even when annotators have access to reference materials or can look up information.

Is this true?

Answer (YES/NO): NO